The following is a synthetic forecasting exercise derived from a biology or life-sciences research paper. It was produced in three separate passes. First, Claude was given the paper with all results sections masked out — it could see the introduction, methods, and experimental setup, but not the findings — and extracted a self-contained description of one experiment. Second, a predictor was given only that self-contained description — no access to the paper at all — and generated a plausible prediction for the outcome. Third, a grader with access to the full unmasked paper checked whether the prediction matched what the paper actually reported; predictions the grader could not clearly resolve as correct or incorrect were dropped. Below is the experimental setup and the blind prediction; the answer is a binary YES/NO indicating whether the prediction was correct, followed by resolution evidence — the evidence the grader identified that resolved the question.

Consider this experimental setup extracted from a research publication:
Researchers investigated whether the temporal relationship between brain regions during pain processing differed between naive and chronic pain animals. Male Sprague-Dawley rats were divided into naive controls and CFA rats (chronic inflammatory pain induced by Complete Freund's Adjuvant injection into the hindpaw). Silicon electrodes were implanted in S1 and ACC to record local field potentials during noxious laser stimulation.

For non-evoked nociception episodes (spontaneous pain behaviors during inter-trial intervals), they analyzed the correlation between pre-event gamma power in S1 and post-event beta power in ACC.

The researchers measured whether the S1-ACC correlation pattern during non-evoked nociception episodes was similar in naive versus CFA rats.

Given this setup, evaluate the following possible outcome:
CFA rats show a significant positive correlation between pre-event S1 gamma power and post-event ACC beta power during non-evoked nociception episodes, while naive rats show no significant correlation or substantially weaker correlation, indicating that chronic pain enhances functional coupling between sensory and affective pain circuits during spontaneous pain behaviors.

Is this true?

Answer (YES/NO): NO